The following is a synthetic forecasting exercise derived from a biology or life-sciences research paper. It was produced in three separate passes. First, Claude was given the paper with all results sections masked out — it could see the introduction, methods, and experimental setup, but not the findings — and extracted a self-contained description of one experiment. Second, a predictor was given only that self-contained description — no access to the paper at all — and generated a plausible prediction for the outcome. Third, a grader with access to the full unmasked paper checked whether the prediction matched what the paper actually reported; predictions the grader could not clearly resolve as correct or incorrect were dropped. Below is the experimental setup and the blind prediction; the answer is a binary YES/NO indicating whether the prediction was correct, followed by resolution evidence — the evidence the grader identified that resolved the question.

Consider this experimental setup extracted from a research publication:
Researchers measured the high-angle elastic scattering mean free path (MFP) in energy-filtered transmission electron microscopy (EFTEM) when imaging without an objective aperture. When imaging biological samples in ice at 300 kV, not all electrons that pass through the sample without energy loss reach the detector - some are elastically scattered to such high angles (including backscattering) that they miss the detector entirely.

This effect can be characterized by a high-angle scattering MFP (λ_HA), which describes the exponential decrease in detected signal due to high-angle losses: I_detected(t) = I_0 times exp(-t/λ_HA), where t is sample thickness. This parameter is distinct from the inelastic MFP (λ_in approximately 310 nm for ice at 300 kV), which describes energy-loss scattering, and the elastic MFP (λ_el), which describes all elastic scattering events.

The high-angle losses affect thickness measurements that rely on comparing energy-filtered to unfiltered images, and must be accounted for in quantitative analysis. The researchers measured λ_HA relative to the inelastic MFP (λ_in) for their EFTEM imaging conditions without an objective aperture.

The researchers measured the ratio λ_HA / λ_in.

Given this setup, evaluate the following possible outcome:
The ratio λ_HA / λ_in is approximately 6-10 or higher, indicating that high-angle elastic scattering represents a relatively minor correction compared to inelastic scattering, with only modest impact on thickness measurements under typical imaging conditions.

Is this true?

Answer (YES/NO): NO